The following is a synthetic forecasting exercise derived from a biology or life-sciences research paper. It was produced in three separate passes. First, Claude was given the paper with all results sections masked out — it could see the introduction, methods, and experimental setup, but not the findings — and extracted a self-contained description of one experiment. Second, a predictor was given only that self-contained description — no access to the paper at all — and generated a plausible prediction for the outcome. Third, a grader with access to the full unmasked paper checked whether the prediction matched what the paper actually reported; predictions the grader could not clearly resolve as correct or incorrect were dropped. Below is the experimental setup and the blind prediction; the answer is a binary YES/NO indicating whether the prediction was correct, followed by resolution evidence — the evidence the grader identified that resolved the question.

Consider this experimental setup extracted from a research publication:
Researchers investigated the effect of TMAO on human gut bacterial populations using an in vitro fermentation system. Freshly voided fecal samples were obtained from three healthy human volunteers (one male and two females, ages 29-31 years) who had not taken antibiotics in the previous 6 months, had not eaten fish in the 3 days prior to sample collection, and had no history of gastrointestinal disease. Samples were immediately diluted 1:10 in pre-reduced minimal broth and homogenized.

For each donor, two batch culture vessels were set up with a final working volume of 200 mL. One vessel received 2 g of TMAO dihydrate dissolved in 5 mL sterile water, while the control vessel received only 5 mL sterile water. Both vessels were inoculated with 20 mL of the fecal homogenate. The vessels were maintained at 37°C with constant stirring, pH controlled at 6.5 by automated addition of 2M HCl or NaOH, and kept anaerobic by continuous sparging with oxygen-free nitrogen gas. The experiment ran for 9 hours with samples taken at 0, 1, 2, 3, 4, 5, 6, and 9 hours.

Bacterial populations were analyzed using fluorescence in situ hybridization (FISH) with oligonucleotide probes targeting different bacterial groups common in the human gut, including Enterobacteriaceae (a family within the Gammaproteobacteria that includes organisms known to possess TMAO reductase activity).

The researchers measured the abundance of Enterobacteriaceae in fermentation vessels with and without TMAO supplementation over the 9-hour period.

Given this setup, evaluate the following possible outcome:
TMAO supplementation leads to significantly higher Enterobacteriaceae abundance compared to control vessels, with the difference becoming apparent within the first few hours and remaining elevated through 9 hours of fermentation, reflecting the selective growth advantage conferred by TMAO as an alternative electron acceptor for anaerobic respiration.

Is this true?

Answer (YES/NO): YES